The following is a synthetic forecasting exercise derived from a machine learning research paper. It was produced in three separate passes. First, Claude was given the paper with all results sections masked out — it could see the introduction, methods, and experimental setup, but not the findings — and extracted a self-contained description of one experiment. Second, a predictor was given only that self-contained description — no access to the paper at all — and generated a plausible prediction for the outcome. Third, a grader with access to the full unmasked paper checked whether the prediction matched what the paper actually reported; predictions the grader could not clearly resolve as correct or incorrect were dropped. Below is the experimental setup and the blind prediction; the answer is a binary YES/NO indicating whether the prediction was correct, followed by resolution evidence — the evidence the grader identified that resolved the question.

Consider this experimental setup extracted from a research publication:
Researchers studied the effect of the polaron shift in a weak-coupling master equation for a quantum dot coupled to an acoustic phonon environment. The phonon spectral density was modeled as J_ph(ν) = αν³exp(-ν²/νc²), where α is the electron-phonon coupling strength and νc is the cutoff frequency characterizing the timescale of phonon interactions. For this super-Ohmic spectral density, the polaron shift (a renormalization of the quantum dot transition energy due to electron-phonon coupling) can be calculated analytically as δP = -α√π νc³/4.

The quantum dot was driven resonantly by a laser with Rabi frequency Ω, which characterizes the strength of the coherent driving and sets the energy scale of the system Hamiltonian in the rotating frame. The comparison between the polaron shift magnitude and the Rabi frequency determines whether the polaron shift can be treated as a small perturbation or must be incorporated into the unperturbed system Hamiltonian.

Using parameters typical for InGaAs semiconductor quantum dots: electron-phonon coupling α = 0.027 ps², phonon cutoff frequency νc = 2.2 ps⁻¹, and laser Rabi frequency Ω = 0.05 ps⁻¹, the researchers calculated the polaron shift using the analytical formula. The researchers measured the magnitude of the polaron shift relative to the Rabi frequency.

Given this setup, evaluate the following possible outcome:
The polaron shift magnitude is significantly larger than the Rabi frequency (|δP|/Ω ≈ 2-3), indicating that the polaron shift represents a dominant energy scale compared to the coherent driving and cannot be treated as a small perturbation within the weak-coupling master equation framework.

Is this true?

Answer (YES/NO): NO